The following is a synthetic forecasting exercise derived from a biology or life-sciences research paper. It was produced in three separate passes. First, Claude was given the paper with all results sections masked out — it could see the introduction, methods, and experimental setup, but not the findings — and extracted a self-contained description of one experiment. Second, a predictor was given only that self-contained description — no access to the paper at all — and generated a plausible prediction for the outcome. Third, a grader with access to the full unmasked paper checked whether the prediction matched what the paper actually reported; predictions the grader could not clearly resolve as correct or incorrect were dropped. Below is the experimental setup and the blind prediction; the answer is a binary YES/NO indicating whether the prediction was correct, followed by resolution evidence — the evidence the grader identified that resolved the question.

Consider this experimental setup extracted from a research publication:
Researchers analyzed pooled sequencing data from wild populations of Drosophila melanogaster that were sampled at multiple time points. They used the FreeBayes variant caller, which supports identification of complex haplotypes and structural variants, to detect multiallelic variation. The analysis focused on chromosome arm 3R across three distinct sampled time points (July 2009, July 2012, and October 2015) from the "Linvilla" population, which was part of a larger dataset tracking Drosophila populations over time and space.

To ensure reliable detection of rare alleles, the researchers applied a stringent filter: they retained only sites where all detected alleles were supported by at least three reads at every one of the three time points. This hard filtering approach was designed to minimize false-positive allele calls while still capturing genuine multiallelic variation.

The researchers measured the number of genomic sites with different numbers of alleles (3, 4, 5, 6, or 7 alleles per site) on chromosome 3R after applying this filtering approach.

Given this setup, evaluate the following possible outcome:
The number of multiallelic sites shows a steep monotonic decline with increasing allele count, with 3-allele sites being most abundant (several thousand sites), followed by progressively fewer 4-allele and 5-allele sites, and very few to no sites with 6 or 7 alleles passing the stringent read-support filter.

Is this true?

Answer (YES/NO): NO